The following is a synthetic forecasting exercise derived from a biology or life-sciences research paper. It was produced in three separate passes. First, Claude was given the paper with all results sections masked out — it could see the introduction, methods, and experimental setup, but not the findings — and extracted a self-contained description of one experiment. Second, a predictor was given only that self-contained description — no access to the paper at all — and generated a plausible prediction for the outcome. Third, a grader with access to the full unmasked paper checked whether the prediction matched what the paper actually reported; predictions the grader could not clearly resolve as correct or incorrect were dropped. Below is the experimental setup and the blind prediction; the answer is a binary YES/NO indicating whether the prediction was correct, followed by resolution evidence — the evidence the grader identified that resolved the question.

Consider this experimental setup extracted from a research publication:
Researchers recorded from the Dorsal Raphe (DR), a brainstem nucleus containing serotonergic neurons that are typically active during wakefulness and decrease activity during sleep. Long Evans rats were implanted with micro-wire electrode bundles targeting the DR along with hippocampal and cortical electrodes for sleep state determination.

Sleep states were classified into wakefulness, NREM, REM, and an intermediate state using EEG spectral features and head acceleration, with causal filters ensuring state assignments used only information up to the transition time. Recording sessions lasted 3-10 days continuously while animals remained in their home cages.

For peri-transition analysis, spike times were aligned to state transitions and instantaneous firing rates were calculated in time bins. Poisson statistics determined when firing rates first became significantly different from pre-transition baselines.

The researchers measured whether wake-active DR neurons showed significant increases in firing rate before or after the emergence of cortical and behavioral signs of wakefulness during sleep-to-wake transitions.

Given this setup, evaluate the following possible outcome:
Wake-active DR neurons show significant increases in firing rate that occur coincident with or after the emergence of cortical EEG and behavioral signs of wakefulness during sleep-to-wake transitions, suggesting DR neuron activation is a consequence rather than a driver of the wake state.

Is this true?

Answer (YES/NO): YES